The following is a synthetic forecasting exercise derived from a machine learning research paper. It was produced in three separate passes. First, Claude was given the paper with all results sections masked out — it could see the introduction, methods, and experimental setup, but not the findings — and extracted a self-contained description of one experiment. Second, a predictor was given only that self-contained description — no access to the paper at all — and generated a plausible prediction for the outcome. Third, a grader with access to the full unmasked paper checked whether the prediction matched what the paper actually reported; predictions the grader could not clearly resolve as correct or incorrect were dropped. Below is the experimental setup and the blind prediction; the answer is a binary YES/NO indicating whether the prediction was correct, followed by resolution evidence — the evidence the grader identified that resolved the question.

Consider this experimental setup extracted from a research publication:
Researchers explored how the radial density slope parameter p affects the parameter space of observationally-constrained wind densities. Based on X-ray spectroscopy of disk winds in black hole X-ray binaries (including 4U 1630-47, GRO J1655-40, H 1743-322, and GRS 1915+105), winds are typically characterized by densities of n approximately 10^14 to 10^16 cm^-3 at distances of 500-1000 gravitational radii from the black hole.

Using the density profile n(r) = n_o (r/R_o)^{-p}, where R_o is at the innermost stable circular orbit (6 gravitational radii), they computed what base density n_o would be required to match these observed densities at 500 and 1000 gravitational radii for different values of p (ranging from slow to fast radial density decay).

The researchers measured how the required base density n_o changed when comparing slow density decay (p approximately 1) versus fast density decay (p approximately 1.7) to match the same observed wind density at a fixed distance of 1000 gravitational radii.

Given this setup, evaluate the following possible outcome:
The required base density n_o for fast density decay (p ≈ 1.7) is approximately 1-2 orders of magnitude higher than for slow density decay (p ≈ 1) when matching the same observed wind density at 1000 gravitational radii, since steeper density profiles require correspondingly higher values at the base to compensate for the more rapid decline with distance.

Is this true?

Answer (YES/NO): YES